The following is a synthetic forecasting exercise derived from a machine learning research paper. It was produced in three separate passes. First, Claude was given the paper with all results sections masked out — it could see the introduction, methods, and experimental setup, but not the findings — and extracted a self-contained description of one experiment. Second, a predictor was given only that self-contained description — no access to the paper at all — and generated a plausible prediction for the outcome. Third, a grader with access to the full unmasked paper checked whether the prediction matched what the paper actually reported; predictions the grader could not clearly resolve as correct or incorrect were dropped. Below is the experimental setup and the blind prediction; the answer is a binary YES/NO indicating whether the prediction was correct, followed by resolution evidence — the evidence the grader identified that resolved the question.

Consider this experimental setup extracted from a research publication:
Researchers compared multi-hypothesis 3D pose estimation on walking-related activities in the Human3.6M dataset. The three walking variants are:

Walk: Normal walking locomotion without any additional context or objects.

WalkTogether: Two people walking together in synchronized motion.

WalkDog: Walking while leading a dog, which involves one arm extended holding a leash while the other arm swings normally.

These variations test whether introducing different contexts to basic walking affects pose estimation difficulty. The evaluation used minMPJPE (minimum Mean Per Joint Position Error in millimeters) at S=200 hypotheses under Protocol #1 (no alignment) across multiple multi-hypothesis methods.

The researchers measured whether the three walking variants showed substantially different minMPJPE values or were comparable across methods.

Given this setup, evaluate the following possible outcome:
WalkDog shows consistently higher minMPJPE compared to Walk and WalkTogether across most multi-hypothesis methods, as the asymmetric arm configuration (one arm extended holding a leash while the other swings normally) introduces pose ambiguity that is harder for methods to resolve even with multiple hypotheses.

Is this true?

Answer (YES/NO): YES